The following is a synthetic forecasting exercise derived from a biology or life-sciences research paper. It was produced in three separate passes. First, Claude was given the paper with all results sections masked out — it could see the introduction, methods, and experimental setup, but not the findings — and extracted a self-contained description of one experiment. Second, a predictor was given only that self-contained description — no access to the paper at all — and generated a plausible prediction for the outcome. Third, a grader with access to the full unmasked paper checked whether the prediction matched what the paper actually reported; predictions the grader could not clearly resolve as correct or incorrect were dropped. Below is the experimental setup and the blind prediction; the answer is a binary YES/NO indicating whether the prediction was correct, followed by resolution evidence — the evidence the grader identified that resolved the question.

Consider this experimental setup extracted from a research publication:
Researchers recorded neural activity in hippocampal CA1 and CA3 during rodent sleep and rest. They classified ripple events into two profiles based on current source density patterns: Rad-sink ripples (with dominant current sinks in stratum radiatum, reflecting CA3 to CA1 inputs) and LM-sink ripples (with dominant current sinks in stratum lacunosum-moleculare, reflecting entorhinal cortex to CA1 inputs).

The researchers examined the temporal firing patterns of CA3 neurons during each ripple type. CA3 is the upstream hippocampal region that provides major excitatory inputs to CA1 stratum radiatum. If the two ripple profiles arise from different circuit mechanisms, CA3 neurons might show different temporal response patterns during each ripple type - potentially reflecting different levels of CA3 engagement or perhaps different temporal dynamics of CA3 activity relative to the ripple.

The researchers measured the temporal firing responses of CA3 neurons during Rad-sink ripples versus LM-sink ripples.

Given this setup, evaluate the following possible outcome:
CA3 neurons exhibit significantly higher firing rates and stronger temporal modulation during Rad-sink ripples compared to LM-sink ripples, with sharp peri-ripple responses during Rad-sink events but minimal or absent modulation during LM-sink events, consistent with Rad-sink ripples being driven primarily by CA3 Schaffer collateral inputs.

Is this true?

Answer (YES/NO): NO